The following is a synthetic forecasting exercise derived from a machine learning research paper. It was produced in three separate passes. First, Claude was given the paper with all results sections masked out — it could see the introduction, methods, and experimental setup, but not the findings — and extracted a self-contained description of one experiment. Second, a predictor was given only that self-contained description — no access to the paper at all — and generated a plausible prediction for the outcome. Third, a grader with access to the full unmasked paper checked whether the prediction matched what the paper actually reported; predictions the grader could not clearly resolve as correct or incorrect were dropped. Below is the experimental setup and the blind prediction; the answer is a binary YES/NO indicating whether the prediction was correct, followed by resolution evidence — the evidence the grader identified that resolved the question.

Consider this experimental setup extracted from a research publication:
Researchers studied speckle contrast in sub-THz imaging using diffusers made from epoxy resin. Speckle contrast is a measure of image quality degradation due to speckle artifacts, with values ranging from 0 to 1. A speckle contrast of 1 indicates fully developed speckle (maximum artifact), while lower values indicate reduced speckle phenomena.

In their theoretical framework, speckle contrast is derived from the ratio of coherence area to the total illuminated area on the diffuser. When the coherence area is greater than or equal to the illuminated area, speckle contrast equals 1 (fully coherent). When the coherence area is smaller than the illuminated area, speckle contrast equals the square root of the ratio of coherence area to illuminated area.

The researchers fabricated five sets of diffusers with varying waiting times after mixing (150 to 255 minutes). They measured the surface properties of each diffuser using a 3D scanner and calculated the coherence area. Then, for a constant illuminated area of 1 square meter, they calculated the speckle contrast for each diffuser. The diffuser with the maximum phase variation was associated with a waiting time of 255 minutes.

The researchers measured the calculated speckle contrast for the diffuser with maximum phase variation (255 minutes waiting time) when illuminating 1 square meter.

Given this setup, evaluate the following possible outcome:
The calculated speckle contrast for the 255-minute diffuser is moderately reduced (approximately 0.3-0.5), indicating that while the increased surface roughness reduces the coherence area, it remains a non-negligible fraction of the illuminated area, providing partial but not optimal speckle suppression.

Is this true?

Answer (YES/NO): YES